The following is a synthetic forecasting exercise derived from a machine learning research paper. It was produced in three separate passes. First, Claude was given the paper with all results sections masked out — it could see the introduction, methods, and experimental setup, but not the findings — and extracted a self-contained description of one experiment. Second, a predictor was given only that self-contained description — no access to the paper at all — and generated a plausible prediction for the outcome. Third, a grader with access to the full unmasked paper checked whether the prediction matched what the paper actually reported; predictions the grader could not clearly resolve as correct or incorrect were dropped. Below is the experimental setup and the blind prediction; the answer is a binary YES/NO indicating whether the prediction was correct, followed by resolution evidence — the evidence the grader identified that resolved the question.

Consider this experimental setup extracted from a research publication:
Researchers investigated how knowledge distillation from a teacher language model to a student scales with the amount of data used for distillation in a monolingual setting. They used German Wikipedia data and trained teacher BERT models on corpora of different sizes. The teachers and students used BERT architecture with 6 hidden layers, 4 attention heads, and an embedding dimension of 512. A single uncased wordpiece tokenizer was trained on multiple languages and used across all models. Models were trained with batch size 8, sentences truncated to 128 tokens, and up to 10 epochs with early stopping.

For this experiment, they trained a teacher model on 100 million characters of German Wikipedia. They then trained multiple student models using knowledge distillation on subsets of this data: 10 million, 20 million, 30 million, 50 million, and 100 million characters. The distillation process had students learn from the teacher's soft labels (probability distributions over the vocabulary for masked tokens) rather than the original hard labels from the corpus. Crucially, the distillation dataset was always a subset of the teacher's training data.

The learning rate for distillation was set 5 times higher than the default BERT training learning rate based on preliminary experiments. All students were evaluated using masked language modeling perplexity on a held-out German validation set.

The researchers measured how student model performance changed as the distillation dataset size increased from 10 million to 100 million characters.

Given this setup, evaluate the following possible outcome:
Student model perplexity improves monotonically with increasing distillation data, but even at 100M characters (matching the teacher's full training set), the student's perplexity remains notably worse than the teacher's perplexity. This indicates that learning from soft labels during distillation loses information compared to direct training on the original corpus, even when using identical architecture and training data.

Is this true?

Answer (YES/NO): NO